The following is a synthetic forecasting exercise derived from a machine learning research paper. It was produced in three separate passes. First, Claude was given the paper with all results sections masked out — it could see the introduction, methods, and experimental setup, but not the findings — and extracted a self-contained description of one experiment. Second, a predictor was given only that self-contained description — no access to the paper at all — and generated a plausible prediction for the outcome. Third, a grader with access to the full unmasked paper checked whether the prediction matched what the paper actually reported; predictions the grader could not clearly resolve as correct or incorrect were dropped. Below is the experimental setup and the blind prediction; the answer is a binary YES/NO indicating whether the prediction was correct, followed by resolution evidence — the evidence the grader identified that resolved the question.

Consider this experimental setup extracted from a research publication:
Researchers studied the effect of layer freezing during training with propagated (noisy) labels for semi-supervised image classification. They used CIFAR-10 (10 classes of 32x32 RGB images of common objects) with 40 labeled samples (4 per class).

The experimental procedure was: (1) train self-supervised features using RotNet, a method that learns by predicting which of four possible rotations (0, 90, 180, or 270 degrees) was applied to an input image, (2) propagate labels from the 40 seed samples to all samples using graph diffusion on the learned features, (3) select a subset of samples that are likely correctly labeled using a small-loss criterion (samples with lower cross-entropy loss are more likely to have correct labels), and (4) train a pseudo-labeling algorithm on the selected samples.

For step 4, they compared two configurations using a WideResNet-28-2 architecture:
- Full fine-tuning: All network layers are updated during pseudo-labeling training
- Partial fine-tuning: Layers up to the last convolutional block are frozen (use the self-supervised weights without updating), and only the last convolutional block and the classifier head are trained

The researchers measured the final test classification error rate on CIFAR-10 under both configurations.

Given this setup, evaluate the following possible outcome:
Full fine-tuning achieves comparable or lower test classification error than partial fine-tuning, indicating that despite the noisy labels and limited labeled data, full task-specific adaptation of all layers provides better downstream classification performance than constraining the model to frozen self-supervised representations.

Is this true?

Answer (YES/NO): NO